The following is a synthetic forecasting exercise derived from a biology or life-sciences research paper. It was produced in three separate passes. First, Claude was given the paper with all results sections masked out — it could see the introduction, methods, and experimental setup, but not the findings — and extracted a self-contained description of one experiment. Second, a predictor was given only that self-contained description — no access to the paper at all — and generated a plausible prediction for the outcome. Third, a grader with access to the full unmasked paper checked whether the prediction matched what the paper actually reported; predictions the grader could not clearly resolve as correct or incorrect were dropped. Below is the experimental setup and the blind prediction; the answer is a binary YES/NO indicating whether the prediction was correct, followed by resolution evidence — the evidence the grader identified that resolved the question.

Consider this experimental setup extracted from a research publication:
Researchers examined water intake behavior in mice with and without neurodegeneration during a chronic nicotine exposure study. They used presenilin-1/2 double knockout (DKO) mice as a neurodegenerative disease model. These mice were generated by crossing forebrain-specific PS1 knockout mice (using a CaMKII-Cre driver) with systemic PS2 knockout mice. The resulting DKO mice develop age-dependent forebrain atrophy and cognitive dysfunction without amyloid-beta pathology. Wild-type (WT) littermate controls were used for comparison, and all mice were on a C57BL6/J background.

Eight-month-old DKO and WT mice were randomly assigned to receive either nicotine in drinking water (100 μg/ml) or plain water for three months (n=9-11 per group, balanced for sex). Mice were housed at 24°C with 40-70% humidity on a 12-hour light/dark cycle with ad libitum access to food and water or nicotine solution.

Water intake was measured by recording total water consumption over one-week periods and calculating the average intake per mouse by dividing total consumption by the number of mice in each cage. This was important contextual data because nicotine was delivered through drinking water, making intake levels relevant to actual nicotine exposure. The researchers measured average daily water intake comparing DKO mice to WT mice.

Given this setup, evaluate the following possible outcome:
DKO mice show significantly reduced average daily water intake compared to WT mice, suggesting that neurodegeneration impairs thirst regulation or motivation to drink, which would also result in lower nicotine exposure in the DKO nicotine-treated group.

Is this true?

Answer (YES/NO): NO